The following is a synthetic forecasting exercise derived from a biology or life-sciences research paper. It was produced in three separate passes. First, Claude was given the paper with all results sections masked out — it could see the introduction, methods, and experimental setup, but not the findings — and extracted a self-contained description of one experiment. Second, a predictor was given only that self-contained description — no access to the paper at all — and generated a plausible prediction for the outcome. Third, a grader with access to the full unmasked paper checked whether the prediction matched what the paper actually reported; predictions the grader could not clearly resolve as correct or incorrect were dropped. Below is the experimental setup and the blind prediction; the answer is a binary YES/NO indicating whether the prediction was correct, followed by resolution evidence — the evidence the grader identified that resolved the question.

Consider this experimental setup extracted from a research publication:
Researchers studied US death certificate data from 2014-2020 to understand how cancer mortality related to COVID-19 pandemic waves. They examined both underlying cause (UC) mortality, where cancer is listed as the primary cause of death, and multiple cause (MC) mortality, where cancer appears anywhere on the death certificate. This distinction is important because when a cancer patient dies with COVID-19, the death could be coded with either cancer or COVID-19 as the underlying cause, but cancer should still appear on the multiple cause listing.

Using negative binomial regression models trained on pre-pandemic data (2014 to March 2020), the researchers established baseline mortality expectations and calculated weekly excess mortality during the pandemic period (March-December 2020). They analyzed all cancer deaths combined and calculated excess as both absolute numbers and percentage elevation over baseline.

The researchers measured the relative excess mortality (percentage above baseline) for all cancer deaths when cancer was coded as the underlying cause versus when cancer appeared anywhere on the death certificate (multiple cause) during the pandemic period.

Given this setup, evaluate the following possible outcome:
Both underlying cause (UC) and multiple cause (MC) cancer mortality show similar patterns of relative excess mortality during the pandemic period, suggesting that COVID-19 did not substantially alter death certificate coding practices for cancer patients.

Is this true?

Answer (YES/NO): NO